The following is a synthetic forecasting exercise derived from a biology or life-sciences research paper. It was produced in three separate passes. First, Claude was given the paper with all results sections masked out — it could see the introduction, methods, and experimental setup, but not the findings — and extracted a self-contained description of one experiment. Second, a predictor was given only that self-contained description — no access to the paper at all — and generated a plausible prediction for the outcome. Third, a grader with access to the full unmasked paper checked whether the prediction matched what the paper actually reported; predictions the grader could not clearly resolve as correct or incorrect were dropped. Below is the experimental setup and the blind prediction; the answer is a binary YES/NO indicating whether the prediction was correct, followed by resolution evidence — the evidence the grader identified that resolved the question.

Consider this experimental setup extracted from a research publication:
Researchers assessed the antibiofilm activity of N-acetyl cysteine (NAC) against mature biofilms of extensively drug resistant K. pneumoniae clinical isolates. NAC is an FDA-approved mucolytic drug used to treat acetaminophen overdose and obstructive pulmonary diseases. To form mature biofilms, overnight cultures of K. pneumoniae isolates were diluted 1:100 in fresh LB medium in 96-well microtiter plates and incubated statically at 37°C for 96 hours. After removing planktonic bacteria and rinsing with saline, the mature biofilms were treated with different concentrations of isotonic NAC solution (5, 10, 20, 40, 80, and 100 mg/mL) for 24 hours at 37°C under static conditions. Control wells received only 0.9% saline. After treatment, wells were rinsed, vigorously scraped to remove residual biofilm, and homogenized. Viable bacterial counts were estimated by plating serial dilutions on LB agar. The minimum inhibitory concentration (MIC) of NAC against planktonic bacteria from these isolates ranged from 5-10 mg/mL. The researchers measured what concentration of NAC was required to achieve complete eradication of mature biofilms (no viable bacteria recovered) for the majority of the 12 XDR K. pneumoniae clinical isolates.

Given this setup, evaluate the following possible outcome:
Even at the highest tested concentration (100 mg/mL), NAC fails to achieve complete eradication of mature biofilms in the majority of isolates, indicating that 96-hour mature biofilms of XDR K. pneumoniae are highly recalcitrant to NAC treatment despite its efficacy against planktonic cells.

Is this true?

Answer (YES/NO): NO